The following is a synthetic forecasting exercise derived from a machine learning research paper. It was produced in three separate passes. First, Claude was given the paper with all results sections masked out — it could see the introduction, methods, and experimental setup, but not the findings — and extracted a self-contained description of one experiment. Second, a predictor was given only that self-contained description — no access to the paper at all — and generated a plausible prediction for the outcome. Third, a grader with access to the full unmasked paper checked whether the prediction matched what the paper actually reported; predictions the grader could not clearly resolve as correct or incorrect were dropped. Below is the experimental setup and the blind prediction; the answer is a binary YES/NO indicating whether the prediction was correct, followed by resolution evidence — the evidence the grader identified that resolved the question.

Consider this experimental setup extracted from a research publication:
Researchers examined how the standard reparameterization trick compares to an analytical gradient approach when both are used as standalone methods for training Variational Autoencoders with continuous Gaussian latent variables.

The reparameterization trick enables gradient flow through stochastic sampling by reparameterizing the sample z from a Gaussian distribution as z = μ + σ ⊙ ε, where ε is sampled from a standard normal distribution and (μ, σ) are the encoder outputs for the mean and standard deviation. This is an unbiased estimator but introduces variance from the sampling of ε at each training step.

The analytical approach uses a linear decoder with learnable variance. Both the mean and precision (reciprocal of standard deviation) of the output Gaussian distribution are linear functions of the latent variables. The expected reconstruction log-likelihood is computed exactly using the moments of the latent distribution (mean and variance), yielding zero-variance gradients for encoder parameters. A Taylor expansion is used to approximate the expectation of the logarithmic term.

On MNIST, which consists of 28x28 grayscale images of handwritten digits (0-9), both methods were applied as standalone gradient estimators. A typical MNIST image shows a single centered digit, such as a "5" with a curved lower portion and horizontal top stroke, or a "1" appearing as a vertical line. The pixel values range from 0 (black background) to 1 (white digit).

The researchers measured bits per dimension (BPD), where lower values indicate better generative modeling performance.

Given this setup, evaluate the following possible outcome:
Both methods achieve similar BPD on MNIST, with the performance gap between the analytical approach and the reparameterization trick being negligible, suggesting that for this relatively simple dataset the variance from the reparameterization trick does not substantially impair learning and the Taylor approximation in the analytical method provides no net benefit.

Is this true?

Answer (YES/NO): NO